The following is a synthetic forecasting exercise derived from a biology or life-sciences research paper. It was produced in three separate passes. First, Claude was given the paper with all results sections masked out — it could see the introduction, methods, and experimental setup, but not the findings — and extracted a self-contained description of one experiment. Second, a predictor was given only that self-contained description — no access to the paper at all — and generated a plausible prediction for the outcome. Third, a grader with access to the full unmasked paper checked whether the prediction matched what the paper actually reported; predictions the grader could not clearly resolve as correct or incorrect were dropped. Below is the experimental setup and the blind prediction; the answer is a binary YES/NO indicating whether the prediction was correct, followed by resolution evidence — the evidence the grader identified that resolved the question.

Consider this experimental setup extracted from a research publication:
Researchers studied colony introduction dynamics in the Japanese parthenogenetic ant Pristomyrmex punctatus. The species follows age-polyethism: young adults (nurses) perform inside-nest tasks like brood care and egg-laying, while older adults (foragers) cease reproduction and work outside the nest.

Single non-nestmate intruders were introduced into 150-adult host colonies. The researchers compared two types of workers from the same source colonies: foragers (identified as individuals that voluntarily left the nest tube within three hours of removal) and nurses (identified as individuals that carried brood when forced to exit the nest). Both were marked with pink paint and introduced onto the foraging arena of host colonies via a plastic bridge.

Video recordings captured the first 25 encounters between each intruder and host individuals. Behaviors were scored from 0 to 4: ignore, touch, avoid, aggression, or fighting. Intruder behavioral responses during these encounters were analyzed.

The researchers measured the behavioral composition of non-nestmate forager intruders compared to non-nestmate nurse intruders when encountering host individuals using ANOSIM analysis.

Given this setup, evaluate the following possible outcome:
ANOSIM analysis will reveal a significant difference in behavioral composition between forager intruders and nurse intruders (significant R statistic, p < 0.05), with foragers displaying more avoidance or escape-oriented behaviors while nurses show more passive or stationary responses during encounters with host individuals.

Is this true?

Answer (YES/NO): NO